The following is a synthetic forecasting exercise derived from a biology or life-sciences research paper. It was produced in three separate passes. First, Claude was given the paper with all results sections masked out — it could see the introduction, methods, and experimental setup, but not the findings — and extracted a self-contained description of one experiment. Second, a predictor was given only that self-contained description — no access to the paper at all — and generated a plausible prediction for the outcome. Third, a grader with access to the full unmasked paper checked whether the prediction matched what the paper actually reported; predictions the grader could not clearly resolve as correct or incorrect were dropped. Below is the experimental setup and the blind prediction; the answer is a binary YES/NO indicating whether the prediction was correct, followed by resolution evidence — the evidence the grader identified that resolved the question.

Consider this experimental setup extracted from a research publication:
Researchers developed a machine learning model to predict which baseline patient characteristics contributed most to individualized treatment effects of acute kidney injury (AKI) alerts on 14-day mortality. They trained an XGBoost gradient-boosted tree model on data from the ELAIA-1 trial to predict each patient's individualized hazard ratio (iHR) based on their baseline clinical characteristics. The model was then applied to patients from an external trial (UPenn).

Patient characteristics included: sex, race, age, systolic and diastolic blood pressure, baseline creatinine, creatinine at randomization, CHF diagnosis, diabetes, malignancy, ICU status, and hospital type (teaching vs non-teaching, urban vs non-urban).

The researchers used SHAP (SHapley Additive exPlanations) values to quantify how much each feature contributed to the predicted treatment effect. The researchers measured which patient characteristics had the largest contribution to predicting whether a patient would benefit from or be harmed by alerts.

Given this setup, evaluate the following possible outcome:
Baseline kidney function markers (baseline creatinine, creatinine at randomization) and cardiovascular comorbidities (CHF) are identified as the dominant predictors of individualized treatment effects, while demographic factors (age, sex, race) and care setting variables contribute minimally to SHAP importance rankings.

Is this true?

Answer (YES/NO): NO